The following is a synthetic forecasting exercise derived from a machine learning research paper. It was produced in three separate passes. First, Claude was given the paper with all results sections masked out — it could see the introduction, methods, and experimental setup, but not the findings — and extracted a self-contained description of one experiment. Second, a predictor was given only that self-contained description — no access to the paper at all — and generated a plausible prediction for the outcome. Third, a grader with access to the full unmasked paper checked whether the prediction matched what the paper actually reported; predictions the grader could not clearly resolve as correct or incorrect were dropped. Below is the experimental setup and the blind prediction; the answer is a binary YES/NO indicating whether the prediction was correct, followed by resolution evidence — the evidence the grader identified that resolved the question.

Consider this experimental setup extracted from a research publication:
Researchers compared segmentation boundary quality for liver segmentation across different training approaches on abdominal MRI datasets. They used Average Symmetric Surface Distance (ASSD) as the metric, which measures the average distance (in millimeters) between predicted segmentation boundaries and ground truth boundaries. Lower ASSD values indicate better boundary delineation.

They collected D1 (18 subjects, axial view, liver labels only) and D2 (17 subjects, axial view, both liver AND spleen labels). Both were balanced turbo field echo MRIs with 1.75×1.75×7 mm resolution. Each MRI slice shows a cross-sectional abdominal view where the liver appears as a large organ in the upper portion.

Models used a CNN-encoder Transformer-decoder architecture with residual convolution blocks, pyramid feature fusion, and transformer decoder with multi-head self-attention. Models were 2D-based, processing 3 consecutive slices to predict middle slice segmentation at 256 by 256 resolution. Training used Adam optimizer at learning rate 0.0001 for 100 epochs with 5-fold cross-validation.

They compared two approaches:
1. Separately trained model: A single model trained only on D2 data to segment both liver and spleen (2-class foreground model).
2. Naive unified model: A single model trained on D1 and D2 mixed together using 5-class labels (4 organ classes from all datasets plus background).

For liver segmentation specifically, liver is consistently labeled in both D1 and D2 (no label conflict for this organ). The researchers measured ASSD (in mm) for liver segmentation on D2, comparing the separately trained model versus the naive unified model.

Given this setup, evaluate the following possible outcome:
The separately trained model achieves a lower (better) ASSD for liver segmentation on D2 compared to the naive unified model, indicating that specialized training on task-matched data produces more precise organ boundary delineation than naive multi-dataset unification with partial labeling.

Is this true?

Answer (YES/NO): NO